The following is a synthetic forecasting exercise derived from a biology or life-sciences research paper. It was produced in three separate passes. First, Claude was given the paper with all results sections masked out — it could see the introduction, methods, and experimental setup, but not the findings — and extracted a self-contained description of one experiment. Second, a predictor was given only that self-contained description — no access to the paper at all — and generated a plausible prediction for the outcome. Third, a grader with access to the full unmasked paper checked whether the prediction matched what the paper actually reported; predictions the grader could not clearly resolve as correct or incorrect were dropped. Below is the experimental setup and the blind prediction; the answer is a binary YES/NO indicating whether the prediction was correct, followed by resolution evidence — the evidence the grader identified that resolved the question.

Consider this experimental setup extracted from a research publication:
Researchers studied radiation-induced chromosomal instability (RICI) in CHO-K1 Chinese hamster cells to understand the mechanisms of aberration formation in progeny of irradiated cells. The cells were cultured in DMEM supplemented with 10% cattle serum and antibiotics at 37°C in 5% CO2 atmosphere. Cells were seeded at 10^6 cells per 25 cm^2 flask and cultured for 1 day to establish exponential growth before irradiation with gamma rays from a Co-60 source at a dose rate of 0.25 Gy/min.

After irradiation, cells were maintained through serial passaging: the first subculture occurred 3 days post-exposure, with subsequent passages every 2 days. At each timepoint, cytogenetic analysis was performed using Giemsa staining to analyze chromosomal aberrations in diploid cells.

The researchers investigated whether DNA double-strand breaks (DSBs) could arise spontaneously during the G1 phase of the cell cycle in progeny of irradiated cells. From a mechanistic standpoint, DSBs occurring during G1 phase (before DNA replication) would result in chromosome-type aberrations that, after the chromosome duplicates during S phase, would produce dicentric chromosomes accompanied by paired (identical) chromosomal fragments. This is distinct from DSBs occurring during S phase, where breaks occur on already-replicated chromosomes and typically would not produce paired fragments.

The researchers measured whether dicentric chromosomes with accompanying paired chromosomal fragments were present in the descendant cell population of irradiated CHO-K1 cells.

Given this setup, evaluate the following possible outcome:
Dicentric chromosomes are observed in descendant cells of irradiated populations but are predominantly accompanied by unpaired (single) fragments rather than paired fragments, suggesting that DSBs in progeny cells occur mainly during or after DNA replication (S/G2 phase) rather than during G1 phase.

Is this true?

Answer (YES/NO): YES